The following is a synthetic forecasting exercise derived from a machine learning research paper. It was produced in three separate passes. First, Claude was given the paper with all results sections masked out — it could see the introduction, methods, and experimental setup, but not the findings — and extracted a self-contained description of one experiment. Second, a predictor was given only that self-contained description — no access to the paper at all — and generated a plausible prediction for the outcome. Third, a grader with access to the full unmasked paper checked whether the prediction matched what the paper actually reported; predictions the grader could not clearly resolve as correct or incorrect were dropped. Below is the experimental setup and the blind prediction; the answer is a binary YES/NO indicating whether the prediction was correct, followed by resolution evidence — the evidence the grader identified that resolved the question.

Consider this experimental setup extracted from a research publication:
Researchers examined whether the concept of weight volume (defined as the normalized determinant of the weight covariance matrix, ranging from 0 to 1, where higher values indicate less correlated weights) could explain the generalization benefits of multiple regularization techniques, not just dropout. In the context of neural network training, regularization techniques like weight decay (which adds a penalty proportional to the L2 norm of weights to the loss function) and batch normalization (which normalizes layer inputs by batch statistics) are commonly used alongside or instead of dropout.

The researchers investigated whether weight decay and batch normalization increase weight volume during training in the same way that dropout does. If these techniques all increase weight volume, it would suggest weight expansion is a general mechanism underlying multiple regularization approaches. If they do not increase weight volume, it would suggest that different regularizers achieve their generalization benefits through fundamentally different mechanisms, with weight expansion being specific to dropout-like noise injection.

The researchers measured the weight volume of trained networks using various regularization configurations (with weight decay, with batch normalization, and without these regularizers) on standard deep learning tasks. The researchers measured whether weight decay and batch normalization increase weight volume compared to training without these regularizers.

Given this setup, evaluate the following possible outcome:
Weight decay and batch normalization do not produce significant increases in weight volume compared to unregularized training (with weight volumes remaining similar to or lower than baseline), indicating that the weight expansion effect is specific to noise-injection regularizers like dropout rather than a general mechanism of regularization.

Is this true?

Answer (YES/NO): YES